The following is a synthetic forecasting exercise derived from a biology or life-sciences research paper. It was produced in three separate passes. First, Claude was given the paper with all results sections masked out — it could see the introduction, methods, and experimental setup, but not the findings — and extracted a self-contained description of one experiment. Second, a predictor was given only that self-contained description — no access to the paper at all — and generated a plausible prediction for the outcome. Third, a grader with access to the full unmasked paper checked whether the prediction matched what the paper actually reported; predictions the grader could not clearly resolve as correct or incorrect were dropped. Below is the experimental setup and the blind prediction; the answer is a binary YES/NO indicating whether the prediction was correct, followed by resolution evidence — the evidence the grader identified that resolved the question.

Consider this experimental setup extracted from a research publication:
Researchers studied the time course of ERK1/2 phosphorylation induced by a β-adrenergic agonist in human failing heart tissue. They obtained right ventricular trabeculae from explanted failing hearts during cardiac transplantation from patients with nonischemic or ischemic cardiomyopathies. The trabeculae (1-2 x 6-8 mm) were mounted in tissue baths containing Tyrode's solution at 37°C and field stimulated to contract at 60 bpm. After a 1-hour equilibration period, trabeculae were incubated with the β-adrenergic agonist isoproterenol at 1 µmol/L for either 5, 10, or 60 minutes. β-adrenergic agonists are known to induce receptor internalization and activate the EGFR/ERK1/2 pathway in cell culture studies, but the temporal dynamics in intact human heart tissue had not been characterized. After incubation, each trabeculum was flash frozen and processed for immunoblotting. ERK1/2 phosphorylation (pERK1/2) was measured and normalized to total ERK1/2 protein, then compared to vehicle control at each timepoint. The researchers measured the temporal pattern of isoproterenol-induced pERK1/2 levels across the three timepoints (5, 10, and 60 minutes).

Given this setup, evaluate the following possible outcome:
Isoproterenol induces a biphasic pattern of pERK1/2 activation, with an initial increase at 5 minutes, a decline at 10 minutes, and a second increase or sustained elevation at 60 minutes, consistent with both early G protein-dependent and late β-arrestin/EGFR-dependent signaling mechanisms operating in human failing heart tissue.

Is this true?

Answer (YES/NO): NO